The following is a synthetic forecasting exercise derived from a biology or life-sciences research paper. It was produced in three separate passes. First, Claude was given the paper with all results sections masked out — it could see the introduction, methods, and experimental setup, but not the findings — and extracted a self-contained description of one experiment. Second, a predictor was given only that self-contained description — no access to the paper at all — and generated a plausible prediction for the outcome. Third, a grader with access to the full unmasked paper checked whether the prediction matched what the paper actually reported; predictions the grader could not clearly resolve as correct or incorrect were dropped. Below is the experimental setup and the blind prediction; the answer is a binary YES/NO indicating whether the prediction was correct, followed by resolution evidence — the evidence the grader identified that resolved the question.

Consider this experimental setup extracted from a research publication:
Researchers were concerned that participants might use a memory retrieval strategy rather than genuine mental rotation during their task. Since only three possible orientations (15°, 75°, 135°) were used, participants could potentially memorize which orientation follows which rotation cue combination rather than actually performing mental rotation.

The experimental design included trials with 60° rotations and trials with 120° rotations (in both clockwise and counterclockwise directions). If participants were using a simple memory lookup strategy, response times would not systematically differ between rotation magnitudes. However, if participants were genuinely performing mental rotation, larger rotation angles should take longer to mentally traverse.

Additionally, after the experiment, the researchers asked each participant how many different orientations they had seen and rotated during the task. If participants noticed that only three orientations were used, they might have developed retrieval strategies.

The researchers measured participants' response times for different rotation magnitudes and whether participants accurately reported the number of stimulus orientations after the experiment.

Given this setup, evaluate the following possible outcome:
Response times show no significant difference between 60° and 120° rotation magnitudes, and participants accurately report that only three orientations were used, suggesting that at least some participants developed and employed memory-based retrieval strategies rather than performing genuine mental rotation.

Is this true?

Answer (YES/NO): NO